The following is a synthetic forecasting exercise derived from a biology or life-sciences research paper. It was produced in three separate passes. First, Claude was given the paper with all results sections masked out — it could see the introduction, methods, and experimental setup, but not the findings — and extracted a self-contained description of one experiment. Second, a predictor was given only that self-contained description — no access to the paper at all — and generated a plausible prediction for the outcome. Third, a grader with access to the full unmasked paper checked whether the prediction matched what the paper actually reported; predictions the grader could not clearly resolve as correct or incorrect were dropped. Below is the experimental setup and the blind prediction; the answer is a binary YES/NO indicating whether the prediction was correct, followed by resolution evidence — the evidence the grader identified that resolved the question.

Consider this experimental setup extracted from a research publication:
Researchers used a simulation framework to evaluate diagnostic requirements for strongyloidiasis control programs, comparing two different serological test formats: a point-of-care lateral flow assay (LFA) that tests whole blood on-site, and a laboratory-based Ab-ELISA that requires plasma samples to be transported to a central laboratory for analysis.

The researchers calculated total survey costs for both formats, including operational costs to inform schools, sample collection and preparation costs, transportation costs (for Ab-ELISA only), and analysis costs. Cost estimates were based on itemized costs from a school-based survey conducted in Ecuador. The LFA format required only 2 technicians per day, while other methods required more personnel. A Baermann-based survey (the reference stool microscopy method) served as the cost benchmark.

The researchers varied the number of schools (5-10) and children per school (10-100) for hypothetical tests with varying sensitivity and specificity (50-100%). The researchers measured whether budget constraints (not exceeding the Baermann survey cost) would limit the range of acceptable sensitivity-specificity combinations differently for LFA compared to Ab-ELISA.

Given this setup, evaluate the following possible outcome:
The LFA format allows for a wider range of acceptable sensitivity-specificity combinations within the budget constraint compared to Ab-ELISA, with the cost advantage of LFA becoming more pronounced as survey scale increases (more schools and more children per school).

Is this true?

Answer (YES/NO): YES